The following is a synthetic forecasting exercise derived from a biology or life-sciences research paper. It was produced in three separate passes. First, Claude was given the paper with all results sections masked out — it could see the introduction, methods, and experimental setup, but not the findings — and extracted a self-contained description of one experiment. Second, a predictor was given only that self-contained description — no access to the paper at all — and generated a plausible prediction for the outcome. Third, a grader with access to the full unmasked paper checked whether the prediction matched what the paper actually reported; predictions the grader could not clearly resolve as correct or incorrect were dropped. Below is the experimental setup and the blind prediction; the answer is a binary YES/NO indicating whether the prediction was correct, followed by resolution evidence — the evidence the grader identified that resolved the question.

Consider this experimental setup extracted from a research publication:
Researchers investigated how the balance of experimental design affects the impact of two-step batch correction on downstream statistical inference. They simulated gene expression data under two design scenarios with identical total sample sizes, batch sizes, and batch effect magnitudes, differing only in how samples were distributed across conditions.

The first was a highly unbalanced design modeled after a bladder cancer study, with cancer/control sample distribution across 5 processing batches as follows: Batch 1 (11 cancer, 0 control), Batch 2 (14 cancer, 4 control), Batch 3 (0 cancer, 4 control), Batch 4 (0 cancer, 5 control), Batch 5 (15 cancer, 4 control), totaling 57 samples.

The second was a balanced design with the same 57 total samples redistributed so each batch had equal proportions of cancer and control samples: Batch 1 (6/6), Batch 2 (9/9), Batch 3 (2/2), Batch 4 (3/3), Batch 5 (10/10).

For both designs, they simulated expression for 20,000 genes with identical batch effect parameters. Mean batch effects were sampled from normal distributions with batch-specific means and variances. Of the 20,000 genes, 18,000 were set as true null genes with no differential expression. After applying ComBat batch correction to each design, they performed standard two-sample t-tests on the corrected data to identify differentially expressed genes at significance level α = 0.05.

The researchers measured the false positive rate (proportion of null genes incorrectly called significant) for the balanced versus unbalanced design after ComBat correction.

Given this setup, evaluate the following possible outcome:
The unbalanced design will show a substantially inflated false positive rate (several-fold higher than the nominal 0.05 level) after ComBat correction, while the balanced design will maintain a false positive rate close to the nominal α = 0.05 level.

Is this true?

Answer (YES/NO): YES